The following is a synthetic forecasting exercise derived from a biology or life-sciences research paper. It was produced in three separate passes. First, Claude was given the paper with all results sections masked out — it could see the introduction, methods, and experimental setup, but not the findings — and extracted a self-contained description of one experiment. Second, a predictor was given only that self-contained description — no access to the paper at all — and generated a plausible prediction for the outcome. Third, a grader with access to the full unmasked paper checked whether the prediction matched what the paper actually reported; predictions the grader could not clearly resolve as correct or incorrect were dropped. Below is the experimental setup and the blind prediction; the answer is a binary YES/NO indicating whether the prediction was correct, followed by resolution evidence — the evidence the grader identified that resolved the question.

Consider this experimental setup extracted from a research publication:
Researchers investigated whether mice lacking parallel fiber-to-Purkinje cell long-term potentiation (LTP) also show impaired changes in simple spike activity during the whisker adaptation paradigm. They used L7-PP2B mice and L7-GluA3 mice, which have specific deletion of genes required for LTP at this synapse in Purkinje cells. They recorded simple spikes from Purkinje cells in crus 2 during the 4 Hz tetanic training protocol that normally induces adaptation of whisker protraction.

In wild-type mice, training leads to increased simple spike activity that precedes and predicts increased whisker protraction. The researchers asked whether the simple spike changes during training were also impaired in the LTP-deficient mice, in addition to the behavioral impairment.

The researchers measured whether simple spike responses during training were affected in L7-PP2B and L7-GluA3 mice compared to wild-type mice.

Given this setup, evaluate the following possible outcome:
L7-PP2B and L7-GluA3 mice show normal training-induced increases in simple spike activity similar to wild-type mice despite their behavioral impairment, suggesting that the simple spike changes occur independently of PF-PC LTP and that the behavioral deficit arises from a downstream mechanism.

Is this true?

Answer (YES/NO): NO